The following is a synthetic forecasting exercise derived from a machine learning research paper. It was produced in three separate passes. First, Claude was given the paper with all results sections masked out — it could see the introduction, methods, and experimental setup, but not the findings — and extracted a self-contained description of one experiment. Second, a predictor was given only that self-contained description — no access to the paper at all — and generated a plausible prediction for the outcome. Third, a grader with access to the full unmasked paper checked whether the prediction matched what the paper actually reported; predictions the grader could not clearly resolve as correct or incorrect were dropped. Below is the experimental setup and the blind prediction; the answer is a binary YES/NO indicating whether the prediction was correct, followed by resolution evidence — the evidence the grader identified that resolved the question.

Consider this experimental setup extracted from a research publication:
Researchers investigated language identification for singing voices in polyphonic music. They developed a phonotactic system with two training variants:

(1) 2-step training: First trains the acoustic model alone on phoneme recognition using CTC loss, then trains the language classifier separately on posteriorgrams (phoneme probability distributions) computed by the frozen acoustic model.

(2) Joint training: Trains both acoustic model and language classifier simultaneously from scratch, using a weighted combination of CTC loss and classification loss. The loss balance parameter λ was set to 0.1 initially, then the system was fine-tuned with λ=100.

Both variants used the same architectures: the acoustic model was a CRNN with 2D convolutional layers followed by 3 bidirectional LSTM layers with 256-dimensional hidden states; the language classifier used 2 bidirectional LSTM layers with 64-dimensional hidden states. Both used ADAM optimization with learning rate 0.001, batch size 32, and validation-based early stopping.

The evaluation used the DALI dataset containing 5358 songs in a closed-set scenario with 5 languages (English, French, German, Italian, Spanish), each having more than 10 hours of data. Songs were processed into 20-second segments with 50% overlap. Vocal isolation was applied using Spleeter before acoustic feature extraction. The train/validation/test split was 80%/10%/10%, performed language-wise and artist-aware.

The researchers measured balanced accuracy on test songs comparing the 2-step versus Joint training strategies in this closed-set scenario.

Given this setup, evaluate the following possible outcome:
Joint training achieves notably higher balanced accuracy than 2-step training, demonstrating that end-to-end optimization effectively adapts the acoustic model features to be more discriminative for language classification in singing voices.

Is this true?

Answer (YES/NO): YES